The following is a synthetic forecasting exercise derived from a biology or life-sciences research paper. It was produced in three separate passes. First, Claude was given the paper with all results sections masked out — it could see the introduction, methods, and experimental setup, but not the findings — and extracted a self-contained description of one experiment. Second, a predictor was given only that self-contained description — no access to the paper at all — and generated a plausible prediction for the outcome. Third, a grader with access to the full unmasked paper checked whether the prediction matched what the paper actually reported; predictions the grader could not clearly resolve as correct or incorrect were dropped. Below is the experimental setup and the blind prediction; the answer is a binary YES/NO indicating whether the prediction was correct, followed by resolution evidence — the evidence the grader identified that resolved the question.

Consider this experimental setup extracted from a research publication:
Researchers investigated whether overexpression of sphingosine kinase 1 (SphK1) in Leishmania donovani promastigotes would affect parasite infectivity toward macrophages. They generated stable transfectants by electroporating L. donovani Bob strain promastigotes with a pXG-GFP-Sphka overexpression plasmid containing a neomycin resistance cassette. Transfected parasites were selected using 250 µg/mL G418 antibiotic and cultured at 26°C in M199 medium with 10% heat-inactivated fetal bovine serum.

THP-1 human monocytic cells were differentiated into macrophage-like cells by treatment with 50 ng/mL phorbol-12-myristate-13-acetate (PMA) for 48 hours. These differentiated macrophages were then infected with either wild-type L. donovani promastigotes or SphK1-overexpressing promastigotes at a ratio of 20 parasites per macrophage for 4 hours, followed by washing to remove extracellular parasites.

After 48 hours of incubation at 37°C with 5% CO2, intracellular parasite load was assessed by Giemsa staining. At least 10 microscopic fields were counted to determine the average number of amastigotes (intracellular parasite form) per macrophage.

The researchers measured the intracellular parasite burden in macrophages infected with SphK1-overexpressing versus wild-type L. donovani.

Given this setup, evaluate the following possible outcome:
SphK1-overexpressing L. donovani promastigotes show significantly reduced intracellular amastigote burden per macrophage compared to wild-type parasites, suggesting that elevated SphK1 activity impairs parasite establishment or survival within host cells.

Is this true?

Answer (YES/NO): NO